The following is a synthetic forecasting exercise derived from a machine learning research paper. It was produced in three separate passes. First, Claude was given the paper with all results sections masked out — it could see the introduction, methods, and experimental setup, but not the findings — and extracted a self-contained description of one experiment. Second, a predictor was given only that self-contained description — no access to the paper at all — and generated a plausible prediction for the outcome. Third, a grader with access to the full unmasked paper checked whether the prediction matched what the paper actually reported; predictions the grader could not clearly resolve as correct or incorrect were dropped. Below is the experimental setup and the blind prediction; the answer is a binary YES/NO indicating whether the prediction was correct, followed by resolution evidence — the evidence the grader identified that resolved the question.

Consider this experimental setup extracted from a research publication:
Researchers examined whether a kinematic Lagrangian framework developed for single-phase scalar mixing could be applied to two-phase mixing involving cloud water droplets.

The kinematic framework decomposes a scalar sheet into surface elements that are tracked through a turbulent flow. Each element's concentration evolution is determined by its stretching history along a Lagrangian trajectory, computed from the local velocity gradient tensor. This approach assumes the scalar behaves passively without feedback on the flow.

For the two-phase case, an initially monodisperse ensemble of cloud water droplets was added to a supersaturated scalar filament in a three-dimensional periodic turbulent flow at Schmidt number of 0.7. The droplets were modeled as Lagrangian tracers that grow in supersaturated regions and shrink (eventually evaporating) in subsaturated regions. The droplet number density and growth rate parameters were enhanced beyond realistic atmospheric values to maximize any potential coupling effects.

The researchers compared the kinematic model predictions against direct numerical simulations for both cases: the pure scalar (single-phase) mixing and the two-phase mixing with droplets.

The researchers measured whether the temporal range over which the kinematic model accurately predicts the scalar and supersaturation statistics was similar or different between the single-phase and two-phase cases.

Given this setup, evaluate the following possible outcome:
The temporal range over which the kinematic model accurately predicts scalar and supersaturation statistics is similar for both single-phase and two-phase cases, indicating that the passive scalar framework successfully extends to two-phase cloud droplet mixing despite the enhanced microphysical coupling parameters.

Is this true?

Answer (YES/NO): NO